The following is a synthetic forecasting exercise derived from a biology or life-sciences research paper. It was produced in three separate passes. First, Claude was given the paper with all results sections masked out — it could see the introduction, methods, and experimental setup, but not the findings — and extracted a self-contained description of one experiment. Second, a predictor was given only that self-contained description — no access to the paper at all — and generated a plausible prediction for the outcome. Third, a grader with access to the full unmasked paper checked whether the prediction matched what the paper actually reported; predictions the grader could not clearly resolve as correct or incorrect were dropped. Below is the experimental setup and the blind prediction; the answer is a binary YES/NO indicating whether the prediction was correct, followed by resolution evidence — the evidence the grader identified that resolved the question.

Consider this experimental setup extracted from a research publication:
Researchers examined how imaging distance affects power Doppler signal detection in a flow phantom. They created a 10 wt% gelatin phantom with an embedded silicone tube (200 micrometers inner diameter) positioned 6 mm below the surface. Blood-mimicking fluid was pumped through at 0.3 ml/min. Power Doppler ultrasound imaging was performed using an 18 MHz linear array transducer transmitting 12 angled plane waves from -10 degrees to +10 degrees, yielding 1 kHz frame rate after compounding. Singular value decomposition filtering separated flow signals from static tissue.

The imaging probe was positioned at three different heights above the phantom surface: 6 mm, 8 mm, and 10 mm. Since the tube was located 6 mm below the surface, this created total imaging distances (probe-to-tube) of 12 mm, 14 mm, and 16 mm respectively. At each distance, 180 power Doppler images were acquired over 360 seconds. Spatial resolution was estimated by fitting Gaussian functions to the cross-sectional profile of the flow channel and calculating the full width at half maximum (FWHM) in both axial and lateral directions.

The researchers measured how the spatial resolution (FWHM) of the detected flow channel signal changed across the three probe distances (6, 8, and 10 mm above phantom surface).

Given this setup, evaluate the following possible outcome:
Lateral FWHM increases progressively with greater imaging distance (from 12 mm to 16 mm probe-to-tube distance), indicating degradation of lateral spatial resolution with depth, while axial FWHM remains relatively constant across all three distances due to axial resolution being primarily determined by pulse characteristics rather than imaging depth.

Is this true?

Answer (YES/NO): NO